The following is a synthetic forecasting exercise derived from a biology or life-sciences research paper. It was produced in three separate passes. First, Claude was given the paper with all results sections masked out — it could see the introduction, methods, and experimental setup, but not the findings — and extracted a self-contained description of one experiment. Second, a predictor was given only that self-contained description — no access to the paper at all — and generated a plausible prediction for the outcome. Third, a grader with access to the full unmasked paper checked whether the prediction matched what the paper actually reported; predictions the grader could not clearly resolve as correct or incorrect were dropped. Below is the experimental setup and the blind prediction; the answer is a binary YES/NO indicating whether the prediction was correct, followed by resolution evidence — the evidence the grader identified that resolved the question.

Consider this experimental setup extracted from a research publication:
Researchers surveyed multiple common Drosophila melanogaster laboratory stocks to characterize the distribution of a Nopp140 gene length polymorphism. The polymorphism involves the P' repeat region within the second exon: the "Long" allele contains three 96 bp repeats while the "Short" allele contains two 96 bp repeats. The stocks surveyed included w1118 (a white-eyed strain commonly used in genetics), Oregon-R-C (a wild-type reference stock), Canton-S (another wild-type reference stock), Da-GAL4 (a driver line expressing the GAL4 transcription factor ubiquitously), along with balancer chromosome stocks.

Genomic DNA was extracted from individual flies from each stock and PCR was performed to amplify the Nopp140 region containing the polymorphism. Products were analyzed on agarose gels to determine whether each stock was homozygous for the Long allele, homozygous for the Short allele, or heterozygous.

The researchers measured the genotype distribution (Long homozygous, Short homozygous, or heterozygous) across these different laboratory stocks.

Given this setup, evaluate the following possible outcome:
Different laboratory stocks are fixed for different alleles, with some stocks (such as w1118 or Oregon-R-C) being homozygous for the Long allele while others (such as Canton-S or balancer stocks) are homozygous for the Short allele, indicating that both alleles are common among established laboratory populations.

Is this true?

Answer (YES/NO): NO